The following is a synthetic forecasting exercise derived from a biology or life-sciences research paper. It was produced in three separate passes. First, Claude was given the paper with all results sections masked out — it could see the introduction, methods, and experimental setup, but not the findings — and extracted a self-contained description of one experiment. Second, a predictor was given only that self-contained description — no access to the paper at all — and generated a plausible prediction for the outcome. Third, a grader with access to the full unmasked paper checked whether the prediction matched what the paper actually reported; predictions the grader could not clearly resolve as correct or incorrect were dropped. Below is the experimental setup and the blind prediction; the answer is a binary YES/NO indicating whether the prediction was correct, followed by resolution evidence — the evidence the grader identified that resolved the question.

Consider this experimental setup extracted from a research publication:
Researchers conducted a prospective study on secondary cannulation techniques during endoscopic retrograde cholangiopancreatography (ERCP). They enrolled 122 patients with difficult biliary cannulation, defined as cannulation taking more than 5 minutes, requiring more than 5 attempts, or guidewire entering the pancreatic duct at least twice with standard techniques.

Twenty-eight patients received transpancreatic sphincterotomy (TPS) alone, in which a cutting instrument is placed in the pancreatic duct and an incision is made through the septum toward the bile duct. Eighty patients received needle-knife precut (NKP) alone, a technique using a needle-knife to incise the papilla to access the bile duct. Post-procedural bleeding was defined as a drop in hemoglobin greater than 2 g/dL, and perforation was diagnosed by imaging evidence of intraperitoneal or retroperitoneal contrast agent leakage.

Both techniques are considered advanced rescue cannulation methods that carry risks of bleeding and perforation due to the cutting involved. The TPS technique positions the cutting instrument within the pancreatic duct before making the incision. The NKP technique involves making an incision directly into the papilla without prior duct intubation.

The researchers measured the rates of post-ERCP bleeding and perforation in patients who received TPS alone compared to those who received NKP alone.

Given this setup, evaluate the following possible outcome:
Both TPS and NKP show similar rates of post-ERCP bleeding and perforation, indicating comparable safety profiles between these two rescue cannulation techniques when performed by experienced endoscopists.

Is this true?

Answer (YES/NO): YES